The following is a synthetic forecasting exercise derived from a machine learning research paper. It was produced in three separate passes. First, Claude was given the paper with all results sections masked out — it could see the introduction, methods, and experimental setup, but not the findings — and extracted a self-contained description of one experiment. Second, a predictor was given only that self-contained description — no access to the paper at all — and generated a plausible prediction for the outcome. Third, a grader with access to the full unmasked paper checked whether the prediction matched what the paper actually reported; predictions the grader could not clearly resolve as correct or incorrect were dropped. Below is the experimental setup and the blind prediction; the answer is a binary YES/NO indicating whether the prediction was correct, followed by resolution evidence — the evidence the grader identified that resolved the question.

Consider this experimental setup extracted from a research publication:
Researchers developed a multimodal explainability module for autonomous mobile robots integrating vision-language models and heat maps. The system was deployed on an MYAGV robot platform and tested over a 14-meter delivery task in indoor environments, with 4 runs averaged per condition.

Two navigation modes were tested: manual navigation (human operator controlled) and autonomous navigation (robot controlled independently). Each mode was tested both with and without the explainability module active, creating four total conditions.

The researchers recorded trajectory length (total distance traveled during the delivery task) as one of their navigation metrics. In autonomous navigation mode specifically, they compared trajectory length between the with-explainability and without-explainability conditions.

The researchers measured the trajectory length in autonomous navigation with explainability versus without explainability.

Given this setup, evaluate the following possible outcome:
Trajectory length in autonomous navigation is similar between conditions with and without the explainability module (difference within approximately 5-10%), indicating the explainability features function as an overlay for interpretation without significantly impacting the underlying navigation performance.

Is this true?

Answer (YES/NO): YES